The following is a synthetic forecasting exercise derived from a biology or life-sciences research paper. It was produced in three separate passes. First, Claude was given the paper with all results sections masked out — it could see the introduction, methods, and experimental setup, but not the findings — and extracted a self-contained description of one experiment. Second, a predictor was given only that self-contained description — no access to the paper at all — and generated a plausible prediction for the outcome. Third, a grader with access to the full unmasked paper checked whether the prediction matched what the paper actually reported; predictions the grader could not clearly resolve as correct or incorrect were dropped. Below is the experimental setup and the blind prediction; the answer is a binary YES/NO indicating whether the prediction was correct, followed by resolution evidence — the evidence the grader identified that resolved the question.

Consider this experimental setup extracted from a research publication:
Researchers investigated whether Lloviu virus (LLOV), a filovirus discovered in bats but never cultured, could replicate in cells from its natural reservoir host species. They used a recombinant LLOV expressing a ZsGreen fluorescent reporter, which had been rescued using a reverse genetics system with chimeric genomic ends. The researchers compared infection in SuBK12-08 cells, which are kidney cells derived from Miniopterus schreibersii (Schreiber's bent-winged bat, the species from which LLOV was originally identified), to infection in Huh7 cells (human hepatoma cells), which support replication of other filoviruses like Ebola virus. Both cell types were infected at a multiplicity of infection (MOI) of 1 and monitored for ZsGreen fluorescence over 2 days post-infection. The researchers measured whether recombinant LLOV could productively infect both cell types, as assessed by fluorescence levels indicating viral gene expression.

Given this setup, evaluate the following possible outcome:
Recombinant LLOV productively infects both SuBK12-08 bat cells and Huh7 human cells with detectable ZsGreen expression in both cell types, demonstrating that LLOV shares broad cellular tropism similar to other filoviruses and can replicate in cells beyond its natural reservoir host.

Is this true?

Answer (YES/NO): YES